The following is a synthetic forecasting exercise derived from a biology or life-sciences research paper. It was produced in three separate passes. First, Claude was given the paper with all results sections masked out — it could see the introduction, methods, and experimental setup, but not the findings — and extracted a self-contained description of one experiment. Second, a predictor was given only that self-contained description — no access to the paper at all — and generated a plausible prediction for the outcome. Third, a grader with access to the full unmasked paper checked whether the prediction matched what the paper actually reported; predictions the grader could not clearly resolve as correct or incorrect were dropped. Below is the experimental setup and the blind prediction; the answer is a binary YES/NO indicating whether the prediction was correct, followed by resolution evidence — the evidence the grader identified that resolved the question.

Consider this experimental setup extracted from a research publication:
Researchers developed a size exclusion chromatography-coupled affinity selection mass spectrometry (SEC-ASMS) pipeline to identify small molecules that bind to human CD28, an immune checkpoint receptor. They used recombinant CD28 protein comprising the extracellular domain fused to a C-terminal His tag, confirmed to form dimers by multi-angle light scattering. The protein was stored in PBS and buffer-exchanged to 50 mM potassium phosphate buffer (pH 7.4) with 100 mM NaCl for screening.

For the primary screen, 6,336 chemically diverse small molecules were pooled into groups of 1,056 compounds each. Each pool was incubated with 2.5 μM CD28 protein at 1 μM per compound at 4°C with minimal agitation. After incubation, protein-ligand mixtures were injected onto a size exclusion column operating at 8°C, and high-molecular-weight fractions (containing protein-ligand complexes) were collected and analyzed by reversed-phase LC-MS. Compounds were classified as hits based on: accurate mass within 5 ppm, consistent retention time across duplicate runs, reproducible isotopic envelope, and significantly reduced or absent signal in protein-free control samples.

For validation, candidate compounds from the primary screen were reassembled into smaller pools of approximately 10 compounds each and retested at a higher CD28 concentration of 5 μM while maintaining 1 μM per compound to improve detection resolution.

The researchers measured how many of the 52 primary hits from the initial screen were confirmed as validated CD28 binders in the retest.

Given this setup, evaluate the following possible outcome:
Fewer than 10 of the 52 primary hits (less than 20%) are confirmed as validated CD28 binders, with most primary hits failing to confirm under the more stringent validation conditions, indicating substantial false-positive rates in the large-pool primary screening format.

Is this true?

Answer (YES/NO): NO